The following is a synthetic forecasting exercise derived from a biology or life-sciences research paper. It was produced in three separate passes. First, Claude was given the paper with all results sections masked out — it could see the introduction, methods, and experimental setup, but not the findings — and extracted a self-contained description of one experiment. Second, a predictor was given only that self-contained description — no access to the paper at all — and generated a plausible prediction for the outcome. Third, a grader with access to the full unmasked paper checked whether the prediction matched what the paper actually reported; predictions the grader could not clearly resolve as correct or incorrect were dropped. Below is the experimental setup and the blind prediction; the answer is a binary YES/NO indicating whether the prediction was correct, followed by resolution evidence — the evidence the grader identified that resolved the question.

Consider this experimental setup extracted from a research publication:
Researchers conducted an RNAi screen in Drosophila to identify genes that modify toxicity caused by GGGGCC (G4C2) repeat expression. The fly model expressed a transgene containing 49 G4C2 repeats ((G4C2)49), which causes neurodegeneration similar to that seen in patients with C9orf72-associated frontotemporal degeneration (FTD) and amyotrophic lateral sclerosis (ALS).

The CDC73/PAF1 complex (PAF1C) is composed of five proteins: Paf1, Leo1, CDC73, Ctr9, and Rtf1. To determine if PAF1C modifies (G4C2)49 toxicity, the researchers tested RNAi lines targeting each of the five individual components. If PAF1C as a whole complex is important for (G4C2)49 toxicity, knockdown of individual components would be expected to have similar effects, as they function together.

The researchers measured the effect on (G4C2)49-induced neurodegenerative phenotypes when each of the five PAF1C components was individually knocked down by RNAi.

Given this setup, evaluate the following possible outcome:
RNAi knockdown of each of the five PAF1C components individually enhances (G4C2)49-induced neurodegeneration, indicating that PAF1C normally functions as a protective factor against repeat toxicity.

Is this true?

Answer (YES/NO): NO